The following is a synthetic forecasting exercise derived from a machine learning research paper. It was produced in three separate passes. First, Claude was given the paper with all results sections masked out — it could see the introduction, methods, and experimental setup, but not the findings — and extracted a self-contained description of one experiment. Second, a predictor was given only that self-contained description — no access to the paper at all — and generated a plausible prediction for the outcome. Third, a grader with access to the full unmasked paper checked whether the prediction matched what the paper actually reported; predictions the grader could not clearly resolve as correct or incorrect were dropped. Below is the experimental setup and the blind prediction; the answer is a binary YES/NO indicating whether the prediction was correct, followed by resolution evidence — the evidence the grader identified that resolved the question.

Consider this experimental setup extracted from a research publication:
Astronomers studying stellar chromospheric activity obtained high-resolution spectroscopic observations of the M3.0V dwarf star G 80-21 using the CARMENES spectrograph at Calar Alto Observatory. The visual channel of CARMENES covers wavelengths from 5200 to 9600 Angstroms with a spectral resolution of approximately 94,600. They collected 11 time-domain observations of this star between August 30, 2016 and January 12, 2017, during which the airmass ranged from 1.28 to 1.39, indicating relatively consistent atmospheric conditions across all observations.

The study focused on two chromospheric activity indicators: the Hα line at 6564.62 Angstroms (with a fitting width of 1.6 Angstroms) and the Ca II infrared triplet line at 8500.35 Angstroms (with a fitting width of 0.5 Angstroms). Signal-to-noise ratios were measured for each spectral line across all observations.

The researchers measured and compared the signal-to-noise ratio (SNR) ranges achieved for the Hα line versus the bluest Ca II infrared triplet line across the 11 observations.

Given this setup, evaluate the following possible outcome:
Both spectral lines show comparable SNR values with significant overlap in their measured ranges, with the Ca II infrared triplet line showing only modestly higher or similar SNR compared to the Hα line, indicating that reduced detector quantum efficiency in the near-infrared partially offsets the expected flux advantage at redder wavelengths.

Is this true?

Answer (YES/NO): NO